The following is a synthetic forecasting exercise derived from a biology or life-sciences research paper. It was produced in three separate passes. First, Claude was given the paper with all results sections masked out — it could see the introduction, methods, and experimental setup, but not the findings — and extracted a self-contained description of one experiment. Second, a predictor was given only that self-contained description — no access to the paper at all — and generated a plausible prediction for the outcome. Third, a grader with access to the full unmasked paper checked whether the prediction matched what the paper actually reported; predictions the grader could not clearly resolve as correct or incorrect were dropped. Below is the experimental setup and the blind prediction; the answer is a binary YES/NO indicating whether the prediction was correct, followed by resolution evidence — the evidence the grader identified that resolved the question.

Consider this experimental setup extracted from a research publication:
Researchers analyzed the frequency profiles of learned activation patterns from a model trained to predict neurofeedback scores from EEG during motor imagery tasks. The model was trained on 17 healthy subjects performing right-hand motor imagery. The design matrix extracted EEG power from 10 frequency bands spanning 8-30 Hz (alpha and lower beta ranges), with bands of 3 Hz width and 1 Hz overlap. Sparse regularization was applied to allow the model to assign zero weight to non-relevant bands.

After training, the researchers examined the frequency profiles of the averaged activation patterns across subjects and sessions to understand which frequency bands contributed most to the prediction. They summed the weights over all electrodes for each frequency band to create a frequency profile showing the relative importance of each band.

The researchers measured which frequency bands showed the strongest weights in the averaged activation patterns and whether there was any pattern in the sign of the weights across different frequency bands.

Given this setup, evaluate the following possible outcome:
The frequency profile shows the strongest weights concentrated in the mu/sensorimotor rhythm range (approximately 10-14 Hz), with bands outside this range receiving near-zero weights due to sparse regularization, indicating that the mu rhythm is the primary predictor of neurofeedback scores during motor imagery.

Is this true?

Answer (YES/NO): NO